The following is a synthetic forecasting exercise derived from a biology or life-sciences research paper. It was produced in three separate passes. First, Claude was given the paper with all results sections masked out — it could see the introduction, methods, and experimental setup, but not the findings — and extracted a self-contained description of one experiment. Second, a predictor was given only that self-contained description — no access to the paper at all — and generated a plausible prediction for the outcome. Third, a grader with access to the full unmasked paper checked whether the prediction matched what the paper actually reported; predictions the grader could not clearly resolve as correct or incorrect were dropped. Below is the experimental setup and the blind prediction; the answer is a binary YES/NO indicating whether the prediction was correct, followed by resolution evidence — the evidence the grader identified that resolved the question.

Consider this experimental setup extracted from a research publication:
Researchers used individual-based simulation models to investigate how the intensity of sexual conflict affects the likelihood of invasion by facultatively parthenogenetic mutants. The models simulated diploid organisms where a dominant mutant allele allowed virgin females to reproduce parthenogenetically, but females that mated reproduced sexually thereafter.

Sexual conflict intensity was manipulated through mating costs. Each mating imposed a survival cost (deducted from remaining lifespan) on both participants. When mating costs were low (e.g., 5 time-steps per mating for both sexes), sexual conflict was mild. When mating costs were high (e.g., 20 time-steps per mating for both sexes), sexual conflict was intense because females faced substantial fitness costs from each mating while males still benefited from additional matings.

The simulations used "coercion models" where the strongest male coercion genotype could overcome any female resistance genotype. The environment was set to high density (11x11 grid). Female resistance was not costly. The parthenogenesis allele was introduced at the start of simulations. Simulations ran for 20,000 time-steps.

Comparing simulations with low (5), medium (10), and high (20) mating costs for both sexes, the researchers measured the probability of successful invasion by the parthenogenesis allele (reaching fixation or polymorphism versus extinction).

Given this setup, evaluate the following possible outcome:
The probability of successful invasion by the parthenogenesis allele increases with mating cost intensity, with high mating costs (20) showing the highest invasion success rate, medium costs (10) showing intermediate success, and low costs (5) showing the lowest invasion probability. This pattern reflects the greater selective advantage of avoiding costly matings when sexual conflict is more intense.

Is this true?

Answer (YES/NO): YES